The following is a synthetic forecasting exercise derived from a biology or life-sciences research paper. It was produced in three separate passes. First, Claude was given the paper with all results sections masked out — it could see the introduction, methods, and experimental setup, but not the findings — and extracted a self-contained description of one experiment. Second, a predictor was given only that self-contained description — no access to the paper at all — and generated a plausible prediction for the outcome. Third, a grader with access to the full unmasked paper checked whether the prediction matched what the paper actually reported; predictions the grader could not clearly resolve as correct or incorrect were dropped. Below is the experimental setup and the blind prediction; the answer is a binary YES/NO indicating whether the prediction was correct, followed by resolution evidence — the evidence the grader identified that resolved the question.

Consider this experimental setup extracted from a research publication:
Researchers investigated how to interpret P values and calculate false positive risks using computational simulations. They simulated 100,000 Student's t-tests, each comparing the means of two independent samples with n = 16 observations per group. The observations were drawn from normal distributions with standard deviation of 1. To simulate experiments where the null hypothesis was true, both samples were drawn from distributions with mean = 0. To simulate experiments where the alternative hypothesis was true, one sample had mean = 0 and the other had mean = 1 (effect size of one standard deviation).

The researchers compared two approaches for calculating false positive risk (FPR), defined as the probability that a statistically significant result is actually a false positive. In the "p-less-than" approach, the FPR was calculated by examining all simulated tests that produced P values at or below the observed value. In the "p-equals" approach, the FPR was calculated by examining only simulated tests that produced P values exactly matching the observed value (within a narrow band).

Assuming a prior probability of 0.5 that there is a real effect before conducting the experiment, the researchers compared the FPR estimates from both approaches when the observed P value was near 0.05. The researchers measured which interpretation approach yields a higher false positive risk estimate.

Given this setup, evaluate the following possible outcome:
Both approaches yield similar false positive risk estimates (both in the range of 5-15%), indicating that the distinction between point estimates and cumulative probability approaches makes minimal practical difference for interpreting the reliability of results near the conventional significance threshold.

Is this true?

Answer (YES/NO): NO